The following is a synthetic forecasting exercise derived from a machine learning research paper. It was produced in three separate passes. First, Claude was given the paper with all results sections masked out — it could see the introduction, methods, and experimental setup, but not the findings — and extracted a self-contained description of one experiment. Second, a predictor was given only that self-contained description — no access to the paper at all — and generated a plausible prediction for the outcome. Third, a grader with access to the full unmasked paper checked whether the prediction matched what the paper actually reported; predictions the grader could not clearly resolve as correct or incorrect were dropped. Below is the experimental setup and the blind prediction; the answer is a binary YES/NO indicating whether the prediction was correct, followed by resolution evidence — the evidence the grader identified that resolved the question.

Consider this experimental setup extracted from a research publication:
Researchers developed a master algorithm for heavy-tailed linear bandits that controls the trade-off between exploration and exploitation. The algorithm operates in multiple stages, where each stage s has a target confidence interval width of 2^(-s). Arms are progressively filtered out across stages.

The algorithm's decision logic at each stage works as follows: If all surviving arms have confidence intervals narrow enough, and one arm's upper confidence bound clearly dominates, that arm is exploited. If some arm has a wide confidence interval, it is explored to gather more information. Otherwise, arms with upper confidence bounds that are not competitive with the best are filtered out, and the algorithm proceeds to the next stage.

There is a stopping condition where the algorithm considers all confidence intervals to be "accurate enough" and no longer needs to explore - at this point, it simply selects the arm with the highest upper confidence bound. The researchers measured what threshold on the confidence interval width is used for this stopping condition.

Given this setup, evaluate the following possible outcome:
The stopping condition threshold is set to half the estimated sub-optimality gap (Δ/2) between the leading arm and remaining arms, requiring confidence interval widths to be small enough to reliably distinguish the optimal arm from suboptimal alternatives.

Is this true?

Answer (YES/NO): NO